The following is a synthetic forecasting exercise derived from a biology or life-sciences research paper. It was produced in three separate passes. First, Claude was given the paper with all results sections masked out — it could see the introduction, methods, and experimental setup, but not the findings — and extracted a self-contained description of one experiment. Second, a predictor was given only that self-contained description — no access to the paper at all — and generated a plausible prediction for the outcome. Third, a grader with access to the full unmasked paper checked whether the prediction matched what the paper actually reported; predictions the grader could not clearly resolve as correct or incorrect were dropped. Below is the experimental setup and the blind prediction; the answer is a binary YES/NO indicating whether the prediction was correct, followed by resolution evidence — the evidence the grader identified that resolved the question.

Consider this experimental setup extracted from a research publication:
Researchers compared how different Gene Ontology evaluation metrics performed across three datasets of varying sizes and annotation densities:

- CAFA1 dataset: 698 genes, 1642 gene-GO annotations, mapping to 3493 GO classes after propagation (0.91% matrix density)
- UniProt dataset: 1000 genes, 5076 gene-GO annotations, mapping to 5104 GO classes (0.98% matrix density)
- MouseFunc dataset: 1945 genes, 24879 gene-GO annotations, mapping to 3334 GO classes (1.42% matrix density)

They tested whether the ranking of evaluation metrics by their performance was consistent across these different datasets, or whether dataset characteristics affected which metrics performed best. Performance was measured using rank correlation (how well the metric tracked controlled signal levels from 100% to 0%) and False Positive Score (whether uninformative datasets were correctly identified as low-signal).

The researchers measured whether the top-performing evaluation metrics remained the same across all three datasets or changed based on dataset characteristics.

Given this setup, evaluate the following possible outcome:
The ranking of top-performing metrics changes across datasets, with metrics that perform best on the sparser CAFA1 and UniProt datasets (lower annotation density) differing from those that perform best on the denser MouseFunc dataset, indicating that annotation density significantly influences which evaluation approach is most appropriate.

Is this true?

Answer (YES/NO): YES